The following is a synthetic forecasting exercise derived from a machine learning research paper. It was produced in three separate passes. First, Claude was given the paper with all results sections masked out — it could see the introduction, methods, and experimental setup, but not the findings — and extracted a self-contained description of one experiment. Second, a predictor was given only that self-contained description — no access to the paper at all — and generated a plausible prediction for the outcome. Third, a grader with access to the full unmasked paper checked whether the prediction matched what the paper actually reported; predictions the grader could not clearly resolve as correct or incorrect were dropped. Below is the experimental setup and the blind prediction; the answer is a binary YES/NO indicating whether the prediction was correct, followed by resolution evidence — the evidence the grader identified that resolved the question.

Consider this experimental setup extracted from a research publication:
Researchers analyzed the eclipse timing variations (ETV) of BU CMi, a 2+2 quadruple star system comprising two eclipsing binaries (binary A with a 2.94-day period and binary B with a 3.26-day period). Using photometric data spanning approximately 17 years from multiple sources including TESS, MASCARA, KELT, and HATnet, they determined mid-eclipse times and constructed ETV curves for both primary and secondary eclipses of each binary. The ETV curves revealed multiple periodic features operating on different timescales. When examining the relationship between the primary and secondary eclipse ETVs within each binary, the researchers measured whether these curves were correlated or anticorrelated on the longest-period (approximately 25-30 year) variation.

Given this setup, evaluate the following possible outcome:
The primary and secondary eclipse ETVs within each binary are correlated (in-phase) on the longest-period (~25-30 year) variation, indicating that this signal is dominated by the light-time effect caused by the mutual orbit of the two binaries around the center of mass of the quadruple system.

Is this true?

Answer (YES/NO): NO